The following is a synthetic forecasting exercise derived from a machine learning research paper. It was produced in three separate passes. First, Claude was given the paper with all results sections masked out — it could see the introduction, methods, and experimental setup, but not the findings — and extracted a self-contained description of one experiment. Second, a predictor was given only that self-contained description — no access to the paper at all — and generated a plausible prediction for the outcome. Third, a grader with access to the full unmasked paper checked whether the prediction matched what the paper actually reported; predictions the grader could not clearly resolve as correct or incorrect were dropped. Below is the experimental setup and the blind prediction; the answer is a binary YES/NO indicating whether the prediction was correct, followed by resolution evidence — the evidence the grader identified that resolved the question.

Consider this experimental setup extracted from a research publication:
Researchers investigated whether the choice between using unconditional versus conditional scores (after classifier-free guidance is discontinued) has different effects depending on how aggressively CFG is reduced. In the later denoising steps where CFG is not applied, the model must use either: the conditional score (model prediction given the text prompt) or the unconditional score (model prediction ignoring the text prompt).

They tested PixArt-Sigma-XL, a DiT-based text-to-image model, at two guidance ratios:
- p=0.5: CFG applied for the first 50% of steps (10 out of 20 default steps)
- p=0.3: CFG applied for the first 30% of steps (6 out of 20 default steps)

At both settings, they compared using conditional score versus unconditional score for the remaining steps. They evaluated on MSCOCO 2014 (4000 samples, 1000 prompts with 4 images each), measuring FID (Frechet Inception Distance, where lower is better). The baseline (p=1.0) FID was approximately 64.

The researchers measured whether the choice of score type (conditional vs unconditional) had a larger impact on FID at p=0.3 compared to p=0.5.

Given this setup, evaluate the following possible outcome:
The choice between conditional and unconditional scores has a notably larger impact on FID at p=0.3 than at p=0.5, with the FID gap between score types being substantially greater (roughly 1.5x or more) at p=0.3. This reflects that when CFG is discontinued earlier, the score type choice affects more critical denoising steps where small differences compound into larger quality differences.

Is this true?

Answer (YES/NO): YES